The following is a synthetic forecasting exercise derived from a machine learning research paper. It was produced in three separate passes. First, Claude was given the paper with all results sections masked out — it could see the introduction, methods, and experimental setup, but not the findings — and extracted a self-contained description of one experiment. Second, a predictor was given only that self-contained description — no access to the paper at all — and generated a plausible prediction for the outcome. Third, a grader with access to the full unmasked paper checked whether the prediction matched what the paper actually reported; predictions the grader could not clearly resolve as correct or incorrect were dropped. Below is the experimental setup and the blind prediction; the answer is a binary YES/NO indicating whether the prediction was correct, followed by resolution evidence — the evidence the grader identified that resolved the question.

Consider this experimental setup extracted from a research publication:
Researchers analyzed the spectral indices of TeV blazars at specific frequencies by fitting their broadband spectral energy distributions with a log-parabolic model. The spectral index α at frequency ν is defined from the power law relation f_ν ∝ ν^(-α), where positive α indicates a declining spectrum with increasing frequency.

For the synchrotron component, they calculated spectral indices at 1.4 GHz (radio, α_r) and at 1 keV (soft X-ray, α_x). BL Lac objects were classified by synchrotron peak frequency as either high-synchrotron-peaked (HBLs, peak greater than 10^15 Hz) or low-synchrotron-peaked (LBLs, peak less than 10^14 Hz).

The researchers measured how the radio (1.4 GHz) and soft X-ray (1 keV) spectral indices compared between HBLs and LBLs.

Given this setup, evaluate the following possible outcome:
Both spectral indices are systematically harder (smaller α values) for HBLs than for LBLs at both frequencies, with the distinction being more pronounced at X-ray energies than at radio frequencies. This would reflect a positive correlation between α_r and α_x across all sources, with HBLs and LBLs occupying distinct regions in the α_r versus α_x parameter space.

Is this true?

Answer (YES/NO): NO